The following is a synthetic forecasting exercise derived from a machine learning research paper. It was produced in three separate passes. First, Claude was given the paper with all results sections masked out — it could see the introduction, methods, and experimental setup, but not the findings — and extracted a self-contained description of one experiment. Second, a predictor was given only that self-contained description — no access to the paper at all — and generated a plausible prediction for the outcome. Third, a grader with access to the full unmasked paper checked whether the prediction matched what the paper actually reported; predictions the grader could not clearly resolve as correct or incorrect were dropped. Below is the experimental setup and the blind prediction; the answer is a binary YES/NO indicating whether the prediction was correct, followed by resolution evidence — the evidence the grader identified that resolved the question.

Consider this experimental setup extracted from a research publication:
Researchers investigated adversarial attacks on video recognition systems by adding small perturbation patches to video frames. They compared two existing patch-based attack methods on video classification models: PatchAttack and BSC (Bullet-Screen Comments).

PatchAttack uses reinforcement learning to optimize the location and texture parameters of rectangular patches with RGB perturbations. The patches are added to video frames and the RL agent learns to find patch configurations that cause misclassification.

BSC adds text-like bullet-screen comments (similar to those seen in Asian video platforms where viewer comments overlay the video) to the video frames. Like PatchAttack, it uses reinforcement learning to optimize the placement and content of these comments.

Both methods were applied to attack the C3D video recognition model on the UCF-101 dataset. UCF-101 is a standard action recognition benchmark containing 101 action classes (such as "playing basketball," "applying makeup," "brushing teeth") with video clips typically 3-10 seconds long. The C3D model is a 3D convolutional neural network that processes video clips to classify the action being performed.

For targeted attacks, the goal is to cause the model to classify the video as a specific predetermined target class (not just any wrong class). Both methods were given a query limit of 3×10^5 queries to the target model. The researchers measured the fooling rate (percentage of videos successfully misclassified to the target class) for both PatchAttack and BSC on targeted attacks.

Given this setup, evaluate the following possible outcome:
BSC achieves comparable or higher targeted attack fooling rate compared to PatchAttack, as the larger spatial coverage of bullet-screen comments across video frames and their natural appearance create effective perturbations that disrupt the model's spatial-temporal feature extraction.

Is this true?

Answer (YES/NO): YES